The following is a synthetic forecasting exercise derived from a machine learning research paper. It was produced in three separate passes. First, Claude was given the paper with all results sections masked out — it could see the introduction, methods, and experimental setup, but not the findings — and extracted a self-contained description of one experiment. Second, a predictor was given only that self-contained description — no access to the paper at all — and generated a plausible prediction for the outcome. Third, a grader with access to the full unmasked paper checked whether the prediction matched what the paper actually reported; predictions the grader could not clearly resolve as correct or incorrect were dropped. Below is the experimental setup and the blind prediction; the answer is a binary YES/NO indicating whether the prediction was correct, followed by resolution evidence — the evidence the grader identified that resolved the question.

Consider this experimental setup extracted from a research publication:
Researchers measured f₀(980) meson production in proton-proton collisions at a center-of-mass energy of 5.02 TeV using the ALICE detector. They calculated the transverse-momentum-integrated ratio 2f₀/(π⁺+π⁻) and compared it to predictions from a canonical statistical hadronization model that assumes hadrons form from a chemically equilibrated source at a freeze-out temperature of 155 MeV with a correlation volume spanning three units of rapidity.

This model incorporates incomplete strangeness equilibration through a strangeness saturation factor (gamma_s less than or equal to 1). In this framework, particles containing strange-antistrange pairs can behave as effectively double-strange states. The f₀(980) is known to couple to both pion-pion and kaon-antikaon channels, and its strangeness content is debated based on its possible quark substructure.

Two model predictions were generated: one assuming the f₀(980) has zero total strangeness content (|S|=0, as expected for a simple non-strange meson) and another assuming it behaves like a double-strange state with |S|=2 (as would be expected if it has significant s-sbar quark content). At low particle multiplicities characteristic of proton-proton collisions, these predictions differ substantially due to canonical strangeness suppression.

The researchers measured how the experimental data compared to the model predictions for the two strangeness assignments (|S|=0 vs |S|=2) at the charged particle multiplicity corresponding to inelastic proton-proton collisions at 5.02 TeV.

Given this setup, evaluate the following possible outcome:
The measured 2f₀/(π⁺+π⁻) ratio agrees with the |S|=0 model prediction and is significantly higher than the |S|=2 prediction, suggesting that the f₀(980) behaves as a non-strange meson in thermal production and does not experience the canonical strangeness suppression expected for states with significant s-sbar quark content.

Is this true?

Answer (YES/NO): YES